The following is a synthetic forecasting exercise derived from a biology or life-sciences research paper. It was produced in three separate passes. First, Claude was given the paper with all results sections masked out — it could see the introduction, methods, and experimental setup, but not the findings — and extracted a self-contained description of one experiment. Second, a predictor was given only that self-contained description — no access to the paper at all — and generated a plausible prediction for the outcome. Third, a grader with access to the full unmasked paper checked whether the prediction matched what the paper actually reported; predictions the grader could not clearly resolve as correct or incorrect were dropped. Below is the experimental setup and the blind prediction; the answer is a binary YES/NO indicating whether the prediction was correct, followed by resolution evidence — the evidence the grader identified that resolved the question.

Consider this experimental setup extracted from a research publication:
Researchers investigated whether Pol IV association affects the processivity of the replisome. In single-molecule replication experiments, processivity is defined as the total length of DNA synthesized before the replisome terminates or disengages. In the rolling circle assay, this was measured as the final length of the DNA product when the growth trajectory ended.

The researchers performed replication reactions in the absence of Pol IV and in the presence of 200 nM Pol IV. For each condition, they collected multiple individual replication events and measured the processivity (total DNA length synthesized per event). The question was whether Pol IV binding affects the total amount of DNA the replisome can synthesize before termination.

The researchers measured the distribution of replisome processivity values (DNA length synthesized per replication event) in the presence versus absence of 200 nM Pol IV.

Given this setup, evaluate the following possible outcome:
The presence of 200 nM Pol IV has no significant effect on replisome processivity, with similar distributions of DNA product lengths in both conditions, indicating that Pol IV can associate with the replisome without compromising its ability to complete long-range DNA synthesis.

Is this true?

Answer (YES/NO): NO